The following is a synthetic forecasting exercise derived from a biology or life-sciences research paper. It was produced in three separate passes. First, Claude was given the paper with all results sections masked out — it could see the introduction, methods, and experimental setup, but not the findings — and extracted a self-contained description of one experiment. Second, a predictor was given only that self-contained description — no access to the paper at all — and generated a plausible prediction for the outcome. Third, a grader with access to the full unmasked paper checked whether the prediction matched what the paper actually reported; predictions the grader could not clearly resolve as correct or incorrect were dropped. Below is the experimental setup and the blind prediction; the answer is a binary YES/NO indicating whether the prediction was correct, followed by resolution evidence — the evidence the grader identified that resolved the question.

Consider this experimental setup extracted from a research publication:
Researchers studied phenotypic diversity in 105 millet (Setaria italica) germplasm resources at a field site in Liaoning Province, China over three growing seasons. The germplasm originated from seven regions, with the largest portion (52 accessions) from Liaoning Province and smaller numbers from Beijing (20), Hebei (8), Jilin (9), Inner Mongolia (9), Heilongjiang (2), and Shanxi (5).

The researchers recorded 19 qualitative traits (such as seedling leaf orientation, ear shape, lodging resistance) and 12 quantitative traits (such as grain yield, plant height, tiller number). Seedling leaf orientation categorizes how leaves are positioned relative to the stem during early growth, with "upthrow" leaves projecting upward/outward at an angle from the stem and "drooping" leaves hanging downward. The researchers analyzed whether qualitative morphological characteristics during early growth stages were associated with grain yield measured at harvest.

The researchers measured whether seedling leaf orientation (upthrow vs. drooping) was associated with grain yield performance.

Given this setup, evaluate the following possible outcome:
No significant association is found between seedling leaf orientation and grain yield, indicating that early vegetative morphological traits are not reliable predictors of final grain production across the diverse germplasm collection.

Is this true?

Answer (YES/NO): NO